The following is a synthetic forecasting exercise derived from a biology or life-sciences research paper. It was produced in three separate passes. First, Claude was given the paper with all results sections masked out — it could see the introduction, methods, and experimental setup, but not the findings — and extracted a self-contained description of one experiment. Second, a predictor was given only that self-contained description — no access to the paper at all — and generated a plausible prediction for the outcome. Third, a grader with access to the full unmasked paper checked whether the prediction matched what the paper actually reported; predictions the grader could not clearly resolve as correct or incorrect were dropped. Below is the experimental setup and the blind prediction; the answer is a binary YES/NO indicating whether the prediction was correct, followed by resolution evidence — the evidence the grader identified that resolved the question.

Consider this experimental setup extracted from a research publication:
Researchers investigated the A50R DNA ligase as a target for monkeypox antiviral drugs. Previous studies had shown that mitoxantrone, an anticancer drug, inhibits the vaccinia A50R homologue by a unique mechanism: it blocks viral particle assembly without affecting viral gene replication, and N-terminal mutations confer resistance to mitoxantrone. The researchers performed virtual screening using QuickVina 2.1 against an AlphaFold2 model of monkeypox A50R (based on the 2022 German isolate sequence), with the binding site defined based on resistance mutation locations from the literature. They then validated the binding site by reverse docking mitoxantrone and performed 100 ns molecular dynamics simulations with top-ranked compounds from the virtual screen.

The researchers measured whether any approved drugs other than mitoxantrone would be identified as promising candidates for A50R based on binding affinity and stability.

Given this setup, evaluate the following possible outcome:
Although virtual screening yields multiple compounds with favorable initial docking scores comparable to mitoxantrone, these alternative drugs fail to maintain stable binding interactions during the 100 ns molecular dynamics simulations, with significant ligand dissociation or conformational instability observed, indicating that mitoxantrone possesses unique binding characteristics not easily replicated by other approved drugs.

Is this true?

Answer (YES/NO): NO